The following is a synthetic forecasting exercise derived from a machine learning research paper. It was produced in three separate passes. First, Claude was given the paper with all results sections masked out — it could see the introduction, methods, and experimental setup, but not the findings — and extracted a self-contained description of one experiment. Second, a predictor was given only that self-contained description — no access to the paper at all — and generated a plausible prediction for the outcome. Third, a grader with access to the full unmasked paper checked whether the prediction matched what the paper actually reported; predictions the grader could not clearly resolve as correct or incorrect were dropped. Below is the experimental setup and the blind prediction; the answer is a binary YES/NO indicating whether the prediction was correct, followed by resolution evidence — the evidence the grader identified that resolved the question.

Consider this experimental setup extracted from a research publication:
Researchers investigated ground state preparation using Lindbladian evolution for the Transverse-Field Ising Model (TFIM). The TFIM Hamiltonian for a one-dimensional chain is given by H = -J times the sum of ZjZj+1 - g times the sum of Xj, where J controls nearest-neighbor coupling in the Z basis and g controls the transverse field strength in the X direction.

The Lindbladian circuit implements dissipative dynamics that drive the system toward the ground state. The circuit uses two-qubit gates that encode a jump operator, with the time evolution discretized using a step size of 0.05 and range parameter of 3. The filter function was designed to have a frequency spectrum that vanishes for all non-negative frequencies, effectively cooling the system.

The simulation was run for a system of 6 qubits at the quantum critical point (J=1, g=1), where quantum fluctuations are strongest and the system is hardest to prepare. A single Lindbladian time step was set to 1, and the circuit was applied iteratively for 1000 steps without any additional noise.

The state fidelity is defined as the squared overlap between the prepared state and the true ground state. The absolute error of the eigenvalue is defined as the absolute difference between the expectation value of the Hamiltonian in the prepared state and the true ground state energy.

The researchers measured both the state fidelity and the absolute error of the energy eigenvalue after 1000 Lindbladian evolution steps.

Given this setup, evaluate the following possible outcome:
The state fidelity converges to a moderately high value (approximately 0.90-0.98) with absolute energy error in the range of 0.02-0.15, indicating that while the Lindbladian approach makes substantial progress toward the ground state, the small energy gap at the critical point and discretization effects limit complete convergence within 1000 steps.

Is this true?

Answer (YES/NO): NO